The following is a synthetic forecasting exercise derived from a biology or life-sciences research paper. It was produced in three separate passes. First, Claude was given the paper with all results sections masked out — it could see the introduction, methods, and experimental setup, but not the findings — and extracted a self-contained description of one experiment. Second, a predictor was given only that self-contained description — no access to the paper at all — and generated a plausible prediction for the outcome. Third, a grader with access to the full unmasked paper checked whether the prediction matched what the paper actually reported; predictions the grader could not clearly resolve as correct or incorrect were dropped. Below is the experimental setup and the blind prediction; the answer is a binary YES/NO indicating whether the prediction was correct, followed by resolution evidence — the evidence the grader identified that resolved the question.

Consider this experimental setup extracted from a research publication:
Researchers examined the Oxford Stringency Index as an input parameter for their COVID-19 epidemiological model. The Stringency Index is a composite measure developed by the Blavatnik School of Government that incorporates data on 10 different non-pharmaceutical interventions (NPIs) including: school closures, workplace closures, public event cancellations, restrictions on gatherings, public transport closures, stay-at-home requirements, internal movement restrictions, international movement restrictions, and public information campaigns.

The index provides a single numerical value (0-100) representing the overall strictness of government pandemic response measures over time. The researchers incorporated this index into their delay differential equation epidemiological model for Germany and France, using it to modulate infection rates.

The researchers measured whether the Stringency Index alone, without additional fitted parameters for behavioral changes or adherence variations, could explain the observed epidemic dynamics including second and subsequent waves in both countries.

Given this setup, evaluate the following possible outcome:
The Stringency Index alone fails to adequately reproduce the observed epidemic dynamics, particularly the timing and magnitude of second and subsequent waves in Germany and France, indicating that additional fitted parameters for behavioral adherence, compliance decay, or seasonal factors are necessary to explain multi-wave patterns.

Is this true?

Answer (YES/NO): YES